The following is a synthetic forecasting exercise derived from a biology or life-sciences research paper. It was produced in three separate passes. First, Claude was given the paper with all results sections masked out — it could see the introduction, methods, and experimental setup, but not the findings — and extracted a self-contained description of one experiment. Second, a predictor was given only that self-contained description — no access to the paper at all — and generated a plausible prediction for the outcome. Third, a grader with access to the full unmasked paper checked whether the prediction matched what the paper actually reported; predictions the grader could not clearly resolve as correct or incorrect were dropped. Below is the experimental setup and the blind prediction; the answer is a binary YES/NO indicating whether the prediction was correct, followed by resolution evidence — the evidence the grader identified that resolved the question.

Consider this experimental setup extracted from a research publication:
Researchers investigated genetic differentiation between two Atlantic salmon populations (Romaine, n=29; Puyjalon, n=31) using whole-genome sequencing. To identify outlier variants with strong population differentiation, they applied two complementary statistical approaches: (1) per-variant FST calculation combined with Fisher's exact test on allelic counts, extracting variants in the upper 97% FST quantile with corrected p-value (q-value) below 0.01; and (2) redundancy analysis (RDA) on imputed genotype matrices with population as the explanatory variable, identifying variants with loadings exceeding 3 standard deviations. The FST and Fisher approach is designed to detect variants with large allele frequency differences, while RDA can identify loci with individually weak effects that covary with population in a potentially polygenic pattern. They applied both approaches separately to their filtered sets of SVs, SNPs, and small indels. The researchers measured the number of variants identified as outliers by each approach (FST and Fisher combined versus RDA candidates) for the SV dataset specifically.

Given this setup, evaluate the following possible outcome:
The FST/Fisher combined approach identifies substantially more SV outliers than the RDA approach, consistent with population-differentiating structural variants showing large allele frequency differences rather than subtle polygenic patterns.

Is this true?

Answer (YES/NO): YES